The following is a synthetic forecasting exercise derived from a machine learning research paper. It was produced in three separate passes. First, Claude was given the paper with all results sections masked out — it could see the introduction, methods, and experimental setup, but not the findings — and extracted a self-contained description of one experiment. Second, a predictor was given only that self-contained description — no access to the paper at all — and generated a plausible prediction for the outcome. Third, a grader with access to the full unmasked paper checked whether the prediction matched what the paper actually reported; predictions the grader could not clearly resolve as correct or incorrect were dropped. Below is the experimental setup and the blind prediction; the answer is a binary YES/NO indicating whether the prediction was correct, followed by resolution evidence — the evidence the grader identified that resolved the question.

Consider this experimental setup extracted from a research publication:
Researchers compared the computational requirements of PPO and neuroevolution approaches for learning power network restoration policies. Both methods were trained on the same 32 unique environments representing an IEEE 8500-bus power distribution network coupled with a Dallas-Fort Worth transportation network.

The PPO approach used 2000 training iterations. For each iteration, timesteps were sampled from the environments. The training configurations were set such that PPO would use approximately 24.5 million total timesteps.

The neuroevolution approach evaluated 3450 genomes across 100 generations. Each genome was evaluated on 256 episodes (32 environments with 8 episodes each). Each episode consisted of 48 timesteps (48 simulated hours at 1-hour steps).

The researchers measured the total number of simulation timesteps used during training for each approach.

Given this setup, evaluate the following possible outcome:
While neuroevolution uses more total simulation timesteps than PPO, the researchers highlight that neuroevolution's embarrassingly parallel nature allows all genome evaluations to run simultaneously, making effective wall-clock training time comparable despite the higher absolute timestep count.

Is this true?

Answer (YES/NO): NO